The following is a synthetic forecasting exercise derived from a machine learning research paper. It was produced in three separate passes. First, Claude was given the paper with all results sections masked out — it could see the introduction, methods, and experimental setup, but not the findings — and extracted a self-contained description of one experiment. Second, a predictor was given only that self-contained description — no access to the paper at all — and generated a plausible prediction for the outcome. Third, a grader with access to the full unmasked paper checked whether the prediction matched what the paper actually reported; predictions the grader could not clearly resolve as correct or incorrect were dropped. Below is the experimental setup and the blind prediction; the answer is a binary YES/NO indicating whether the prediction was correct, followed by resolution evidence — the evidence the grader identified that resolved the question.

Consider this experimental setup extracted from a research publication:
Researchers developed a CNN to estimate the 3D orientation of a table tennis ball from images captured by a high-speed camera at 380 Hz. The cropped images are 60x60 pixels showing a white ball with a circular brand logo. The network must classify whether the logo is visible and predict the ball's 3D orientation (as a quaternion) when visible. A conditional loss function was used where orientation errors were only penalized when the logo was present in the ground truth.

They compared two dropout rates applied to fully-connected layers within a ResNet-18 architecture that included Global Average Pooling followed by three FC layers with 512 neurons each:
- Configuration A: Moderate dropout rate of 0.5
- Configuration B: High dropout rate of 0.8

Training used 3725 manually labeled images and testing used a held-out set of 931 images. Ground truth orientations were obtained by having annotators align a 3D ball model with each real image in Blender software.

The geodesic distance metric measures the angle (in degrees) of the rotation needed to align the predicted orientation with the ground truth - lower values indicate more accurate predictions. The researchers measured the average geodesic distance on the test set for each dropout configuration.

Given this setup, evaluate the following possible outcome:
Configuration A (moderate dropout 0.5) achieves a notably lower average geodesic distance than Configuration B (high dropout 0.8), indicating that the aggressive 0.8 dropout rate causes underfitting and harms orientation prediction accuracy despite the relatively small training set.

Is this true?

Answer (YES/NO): NO